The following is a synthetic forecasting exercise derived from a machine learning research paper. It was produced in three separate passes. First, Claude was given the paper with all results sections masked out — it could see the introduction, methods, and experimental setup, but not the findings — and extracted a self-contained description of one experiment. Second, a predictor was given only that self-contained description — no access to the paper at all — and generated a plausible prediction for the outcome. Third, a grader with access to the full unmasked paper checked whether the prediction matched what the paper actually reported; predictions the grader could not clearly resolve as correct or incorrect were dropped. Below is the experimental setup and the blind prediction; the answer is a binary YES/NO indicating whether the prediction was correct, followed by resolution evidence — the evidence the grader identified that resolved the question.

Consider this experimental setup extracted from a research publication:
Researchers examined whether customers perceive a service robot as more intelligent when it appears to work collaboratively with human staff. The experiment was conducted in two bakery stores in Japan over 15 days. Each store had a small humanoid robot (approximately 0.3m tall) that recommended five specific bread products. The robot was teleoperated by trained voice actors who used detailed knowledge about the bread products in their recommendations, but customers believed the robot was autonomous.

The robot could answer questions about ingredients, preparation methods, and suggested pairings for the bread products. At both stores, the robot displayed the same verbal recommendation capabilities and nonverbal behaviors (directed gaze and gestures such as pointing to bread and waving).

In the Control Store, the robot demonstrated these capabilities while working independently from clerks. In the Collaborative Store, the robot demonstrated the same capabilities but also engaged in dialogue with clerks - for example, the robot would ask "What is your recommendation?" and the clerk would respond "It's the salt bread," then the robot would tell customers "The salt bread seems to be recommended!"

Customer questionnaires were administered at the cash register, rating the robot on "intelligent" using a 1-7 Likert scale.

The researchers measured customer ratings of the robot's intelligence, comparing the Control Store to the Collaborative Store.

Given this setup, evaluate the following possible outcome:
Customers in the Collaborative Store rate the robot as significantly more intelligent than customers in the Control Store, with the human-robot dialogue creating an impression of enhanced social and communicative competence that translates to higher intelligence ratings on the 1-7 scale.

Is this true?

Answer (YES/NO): YES